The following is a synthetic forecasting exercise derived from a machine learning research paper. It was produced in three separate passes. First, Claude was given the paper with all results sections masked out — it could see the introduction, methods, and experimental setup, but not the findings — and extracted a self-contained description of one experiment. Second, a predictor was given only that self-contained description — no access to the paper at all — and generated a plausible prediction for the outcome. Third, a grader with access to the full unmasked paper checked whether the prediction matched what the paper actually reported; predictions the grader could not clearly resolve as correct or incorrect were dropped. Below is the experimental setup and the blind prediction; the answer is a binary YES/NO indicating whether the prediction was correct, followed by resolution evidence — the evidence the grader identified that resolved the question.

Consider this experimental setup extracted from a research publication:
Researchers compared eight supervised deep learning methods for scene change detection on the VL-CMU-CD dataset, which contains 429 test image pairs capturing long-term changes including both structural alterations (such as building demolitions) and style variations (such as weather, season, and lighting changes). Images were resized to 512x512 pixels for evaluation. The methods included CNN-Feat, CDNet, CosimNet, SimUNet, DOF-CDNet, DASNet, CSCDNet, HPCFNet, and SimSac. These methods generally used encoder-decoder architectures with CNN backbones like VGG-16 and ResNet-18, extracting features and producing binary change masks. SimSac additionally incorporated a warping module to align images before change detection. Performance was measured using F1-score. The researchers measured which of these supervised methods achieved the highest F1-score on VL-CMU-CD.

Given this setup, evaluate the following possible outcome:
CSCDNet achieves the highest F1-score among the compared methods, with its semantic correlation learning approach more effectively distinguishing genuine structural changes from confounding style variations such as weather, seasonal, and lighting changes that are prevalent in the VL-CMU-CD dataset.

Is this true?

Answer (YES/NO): NO